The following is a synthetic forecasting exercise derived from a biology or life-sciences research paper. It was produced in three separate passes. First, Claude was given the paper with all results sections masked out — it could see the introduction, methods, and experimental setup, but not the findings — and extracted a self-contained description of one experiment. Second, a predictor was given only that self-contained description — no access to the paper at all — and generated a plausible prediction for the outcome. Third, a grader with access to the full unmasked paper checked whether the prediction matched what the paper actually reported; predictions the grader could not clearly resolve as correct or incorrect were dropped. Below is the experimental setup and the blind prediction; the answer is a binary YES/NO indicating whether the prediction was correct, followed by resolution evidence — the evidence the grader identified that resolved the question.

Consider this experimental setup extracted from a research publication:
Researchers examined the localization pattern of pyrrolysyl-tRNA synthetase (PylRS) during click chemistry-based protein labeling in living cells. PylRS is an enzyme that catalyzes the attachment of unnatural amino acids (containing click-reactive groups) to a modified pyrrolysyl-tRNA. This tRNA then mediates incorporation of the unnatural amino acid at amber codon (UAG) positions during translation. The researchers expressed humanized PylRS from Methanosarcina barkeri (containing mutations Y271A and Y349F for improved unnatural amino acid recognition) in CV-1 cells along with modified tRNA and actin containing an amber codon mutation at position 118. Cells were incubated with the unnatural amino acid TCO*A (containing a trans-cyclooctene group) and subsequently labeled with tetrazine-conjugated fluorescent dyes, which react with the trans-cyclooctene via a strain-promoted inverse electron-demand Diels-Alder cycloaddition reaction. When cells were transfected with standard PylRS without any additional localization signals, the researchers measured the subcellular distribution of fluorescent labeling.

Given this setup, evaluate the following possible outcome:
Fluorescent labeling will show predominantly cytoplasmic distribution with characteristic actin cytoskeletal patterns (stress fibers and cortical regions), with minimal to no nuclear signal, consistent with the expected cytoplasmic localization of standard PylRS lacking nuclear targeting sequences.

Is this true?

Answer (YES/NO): NO